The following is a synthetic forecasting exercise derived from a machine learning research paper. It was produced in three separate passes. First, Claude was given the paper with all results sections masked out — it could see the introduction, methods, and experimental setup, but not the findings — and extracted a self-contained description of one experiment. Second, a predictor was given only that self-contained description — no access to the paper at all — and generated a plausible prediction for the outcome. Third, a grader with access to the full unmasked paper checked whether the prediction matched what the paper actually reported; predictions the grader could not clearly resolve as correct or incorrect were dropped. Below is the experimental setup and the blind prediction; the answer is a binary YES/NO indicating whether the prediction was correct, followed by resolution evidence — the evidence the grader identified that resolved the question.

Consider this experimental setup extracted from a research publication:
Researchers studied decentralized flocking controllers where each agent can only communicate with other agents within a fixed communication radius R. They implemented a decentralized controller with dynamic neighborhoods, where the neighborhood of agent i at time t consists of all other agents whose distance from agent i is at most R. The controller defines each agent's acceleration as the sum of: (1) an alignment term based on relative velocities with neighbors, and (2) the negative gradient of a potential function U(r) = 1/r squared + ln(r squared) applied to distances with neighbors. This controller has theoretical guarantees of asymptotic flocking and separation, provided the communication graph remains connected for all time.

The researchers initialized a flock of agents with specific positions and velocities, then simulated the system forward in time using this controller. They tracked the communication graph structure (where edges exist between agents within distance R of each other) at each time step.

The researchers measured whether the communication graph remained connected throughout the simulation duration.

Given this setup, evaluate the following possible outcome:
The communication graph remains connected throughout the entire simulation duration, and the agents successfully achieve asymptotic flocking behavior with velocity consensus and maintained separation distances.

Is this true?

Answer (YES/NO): NO